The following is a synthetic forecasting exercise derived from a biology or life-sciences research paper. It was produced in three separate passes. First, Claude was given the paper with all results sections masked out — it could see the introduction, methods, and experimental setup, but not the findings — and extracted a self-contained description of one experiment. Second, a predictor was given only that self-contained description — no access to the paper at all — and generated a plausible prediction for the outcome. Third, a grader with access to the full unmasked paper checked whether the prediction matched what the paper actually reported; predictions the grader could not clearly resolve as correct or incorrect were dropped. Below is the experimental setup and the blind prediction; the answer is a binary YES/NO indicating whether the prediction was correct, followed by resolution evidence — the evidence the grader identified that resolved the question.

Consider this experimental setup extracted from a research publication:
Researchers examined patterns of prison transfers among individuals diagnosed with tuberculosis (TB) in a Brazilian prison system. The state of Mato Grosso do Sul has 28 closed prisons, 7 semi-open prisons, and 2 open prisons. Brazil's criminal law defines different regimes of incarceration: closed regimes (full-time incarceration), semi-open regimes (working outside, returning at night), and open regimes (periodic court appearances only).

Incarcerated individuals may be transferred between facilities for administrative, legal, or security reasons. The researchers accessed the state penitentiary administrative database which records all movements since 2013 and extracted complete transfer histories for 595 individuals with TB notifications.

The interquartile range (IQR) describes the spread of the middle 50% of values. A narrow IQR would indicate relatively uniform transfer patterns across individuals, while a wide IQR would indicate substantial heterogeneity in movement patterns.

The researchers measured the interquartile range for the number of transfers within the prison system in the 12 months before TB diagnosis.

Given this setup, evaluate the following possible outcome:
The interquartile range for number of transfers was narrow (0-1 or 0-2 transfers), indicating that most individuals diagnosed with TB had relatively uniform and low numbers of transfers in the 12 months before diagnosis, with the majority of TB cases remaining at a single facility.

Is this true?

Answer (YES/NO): NO